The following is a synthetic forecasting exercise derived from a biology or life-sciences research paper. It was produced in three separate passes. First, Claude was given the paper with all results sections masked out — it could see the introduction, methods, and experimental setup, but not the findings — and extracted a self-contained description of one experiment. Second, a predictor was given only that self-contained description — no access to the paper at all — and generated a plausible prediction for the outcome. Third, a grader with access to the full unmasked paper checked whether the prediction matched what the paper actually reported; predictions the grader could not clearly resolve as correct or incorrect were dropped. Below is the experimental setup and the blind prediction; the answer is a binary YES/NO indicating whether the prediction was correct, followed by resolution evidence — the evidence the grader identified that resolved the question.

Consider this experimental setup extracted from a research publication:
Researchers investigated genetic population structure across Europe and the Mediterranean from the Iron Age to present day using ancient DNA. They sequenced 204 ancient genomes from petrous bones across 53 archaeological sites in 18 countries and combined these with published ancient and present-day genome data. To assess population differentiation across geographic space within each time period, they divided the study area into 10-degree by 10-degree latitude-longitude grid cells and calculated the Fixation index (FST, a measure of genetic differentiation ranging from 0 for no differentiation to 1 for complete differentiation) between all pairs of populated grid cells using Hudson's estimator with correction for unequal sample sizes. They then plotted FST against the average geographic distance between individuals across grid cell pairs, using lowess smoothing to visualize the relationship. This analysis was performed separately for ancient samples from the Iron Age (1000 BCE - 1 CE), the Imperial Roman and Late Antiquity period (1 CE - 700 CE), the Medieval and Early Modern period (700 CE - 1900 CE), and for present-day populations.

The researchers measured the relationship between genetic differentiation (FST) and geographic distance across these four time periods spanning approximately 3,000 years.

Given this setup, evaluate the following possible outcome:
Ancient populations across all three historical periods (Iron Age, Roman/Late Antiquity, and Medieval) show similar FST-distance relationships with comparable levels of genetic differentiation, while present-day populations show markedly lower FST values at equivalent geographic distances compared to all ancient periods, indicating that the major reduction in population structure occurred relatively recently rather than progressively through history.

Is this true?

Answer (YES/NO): NO